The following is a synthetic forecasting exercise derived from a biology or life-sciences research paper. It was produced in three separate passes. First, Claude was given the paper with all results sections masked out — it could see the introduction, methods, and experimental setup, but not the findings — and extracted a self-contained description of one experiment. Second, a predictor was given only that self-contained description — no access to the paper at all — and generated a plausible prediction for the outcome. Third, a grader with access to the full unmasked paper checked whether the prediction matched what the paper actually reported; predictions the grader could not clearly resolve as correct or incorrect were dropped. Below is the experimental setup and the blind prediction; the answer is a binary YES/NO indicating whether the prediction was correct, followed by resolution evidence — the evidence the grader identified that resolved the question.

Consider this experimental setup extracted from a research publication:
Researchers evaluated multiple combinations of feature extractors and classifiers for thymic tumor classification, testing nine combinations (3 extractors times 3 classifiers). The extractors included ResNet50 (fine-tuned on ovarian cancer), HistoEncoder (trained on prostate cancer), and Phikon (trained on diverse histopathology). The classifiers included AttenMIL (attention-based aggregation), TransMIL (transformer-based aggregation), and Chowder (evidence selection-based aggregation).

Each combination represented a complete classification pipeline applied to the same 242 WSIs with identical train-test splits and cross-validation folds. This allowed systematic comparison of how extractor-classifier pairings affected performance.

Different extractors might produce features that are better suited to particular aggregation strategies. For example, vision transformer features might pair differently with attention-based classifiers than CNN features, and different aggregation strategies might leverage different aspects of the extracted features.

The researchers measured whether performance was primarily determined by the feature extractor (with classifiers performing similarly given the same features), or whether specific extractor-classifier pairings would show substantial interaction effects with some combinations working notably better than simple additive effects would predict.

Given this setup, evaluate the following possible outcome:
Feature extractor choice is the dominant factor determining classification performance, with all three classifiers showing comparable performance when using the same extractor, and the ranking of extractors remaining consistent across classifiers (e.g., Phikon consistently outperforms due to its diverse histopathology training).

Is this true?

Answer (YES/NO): NO